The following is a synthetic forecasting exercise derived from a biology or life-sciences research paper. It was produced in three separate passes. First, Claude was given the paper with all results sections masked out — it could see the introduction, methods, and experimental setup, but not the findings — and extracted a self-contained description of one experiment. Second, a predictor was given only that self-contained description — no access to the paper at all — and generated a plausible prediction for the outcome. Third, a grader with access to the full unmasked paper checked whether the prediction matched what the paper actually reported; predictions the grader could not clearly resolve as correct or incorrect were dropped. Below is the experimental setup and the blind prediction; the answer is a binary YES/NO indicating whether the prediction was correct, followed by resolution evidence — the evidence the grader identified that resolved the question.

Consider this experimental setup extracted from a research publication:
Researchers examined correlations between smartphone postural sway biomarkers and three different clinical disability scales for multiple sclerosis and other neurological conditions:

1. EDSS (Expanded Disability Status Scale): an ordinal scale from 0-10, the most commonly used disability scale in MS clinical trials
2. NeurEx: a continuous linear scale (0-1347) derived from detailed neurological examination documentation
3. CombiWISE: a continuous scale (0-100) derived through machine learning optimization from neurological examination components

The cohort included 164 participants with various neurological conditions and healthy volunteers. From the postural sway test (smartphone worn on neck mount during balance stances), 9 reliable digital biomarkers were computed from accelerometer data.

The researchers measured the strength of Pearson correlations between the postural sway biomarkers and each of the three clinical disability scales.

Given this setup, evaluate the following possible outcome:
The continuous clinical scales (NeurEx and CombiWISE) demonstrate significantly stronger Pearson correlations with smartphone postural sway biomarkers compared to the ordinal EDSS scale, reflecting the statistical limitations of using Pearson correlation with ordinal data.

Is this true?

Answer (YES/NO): YES